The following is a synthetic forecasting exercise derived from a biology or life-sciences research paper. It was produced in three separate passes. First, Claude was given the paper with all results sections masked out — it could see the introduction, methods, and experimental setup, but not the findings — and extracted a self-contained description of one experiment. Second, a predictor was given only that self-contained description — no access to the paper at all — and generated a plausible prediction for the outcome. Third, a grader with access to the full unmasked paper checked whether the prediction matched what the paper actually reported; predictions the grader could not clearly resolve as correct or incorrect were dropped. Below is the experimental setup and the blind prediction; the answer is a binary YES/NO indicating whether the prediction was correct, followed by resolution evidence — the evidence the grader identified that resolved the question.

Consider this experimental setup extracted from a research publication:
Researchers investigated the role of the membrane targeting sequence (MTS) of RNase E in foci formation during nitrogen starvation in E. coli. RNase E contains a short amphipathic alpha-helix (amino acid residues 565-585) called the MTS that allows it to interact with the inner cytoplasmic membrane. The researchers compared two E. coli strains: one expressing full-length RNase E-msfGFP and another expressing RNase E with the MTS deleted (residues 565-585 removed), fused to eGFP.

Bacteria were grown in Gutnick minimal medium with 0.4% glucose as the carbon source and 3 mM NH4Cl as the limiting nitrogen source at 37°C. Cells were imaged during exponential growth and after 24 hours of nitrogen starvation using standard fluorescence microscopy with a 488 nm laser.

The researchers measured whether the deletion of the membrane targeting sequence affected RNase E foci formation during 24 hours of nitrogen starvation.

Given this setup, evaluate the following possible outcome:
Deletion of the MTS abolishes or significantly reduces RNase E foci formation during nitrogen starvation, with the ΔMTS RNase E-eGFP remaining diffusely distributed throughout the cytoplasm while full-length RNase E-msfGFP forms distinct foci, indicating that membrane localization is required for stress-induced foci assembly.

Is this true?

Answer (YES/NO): NO